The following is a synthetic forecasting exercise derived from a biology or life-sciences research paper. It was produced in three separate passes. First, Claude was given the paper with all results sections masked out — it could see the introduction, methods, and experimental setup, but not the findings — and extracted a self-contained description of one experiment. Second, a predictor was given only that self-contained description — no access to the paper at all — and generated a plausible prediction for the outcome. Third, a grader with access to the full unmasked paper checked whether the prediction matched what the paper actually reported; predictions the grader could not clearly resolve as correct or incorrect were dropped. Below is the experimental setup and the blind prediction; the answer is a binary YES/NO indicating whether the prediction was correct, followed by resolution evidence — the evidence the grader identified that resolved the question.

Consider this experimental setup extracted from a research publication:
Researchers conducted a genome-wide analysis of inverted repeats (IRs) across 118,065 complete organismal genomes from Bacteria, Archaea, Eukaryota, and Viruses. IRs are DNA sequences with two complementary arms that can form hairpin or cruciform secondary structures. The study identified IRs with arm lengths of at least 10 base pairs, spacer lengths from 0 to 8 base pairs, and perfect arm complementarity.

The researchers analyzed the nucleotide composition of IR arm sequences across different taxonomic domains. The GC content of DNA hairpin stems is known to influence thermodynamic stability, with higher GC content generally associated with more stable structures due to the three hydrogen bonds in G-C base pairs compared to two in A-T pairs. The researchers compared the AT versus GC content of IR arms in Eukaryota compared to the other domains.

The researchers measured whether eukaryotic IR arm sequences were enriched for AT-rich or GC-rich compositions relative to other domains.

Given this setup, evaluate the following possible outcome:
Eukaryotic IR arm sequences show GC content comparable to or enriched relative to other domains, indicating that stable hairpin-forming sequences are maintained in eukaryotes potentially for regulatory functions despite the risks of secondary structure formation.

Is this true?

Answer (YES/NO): NO